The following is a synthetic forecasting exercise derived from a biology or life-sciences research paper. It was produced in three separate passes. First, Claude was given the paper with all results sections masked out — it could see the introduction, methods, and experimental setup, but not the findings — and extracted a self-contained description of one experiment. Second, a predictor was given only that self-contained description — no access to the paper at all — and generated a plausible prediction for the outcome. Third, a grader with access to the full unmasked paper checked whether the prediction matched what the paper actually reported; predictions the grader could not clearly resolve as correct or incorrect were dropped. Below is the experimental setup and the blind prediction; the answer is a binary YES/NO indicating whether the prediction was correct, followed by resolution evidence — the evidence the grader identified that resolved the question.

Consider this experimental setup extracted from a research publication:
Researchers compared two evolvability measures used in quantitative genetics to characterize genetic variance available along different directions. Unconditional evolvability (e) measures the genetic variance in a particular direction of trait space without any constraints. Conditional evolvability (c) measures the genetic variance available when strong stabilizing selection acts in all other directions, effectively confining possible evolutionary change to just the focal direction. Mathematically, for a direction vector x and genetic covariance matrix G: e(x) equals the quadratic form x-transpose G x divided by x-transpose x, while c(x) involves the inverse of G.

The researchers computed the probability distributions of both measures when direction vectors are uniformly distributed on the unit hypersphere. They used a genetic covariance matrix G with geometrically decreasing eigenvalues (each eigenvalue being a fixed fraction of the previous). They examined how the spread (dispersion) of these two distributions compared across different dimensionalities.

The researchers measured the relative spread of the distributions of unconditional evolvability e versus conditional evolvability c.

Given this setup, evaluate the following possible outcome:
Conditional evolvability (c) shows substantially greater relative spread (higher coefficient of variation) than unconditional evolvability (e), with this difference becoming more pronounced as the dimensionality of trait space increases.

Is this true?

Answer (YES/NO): NO